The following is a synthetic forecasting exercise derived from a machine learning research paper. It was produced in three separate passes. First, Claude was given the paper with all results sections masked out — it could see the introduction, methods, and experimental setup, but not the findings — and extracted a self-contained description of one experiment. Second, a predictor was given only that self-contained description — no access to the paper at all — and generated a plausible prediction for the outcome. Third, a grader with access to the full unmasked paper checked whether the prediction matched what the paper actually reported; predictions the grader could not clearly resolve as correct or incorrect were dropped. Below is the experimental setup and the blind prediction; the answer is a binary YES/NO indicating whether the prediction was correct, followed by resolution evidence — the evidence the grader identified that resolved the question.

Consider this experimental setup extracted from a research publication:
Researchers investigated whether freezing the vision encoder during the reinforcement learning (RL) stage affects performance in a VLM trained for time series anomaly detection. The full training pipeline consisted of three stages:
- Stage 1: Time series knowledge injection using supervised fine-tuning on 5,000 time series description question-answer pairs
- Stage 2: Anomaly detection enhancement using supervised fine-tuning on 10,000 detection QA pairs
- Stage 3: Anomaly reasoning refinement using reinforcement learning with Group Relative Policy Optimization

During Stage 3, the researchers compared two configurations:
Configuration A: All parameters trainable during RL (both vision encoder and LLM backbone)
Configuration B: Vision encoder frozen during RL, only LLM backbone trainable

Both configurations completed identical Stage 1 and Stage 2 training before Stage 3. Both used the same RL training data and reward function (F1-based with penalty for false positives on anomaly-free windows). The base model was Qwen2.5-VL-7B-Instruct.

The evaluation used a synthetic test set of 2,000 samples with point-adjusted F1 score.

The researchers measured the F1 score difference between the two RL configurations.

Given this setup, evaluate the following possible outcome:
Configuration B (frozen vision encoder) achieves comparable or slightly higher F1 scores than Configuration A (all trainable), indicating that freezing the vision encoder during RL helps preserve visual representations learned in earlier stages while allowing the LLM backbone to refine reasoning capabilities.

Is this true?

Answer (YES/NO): NO